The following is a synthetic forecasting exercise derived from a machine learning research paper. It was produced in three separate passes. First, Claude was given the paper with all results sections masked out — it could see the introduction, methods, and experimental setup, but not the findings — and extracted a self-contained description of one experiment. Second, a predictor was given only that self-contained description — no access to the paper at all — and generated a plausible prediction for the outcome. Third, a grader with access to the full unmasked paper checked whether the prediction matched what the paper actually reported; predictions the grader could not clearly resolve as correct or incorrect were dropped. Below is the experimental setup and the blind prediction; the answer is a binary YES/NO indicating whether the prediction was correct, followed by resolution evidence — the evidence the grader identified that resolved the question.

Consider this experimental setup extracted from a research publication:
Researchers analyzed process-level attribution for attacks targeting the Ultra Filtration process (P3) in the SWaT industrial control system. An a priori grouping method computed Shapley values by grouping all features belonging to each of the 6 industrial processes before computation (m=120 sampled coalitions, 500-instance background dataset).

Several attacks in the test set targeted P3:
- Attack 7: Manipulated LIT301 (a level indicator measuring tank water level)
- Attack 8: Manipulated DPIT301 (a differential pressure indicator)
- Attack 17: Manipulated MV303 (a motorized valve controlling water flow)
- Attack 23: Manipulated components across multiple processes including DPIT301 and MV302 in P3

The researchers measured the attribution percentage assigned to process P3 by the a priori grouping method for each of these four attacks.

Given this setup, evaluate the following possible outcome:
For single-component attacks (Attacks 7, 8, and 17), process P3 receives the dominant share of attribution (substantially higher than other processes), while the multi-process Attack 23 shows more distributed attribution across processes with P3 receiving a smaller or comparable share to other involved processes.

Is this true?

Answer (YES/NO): NO